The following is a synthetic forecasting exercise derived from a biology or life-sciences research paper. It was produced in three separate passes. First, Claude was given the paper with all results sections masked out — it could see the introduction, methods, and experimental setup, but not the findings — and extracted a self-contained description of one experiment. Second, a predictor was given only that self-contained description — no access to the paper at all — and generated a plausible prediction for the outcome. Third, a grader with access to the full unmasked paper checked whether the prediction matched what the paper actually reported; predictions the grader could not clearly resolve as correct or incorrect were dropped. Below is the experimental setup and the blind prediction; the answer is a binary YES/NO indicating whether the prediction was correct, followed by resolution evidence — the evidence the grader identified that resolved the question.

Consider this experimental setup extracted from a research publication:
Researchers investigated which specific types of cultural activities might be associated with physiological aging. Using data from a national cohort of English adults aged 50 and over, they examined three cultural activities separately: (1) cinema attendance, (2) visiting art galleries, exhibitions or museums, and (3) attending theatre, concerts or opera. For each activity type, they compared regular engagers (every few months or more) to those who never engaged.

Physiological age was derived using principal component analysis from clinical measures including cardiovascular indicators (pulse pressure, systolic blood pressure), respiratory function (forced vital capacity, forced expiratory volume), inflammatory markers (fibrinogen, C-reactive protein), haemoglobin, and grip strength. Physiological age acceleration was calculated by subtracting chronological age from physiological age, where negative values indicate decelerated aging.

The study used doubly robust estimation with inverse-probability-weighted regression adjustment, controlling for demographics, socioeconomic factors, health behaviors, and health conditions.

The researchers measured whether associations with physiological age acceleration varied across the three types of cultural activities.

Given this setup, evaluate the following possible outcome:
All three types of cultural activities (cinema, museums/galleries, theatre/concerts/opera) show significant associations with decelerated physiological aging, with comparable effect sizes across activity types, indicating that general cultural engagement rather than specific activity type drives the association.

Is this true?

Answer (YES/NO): NO